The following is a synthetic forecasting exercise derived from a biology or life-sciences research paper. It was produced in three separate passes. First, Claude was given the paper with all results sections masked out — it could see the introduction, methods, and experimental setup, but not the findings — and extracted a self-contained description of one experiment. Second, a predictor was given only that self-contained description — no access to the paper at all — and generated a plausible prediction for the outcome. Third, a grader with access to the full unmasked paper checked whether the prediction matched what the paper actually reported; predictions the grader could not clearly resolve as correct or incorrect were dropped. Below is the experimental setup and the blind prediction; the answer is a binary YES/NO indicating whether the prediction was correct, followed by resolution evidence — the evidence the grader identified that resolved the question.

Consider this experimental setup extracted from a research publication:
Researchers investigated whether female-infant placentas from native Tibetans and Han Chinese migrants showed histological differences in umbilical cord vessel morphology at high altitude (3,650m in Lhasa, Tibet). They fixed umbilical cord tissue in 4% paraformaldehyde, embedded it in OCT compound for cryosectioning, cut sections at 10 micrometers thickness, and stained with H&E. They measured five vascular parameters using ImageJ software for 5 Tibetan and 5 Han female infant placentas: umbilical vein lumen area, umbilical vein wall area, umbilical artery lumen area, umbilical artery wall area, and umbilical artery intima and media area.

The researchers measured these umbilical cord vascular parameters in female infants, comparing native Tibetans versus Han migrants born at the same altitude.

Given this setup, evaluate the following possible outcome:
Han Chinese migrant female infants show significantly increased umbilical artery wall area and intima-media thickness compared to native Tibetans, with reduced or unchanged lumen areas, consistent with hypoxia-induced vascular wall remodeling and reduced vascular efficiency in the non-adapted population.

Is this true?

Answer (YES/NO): NO